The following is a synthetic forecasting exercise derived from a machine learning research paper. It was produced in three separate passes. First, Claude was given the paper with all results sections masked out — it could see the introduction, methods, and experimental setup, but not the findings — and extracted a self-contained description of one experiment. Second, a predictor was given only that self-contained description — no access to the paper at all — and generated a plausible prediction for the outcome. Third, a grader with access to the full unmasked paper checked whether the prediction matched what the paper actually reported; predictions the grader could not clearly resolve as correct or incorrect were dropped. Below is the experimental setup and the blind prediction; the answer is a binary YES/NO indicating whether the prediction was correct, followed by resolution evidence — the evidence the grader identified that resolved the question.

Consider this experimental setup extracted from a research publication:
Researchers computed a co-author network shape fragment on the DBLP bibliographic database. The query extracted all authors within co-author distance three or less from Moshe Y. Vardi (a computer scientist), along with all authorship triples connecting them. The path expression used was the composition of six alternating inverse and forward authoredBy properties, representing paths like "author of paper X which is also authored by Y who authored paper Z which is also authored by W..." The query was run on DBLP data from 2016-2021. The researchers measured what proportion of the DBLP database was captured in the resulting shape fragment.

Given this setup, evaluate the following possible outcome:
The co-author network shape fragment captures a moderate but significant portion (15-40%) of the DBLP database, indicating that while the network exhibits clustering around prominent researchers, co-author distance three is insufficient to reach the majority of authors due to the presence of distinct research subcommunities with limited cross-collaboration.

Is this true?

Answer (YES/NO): NO